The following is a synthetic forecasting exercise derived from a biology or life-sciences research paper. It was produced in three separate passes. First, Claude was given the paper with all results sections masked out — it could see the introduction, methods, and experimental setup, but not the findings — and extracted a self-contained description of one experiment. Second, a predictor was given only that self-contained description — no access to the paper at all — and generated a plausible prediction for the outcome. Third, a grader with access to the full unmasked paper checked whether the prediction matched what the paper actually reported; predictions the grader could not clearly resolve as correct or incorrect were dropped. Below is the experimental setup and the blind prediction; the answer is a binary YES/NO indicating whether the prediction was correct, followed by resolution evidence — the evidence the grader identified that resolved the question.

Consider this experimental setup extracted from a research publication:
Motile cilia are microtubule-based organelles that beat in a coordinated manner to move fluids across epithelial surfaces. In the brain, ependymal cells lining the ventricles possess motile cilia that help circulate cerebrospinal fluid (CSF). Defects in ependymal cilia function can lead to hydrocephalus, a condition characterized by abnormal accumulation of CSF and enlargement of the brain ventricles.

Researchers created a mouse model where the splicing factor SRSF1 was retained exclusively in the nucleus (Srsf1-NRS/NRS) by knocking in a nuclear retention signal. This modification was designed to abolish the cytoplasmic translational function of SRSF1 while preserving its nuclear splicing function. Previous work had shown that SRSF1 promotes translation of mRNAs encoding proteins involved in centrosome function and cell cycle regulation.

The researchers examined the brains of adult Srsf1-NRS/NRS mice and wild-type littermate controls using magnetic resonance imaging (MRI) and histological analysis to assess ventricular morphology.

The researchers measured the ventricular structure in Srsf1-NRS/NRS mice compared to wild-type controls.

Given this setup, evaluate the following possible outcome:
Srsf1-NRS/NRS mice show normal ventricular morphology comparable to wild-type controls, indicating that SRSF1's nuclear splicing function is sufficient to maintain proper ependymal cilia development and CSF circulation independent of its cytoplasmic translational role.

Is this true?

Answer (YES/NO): NO